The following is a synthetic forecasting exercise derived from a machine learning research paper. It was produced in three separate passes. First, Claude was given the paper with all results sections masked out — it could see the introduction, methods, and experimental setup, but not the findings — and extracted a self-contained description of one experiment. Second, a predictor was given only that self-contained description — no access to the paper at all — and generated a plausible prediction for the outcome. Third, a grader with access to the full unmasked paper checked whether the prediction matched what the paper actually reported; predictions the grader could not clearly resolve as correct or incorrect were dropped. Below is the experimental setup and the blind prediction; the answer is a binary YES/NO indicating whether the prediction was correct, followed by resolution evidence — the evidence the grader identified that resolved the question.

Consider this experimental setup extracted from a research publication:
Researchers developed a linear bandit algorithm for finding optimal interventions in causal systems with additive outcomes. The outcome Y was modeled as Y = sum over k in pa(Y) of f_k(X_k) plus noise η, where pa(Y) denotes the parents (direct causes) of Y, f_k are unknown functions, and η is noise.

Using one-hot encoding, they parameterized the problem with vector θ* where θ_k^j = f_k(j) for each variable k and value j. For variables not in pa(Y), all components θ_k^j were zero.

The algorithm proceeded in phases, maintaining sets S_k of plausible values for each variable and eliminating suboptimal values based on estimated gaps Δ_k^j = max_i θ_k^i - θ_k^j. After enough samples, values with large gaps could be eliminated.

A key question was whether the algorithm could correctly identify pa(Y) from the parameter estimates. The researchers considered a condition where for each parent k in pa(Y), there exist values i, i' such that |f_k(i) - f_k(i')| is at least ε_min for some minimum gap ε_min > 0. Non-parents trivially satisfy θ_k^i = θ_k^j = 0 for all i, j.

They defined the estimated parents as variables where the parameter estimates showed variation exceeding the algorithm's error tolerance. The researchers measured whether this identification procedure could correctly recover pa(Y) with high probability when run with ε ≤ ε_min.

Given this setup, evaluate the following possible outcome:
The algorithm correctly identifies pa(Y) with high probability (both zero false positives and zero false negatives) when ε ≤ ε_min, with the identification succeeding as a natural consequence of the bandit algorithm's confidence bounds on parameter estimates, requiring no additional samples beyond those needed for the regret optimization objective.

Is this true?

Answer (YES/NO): YES